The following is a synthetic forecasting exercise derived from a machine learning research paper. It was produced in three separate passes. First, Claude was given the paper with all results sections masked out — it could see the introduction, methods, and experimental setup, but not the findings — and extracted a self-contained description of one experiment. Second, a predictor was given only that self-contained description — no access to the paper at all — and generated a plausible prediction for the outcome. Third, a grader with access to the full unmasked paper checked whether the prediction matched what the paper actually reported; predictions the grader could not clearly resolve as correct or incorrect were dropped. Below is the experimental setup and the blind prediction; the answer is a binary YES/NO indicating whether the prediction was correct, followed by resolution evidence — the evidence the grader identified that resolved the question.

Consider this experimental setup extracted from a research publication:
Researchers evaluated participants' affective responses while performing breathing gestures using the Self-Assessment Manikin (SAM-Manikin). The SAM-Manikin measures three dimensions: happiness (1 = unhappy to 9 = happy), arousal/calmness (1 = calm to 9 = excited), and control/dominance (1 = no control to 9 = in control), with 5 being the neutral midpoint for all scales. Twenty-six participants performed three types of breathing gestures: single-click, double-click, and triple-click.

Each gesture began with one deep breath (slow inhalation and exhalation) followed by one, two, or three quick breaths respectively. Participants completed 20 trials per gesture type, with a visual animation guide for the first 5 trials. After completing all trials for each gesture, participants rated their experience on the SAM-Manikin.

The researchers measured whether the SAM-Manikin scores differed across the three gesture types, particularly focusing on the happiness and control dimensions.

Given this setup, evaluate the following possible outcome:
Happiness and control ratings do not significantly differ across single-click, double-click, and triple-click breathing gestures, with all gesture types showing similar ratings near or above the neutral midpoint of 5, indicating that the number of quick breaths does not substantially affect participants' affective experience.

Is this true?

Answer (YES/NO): NO